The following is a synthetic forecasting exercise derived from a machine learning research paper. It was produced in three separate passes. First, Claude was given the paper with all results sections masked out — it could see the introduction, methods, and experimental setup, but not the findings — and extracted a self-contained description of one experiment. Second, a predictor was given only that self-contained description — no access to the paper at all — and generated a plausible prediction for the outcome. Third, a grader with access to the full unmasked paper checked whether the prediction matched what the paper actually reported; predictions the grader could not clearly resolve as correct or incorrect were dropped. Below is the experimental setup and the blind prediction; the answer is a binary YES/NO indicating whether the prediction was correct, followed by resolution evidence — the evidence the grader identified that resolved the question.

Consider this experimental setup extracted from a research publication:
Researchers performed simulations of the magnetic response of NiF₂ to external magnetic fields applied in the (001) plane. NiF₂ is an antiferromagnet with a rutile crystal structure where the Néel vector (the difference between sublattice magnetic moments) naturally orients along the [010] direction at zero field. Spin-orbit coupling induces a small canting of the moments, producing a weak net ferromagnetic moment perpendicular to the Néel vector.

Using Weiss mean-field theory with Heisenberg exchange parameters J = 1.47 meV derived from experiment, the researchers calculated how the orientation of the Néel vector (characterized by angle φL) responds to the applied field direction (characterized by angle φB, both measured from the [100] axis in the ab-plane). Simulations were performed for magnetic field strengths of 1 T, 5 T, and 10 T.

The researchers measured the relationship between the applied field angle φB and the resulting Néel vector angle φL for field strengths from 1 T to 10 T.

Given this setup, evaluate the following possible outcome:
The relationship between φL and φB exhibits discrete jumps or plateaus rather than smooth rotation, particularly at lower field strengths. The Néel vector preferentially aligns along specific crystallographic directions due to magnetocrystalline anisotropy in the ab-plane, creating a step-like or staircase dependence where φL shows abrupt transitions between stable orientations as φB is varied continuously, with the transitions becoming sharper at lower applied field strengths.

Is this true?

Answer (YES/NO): NO